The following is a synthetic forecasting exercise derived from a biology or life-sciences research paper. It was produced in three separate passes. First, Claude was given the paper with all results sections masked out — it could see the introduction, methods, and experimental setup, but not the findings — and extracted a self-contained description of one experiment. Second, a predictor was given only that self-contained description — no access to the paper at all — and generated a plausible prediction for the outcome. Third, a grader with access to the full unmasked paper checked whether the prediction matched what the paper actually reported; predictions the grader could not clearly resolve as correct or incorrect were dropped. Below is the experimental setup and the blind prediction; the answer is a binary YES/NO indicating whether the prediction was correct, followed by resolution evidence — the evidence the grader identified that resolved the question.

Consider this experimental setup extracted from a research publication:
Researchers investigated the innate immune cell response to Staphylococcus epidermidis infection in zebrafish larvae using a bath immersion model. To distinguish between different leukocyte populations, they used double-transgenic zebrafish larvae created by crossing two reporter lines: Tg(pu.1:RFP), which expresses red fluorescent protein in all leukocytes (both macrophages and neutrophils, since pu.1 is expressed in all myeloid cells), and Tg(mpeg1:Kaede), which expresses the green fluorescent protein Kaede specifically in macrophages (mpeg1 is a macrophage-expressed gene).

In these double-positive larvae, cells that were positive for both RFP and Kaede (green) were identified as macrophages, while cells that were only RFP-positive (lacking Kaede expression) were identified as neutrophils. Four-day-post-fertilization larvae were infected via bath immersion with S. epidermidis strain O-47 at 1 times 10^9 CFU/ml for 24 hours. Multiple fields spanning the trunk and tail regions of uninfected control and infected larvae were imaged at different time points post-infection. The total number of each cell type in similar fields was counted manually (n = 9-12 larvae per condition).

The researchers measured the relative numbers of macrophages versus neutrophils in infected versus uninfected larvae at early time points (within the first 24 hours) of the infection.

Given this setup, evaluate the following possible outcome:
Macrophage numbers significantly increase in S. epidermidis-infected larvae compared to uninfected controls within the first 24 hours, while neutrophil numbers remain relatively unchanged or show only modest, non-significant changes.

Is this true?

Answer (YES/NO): YES